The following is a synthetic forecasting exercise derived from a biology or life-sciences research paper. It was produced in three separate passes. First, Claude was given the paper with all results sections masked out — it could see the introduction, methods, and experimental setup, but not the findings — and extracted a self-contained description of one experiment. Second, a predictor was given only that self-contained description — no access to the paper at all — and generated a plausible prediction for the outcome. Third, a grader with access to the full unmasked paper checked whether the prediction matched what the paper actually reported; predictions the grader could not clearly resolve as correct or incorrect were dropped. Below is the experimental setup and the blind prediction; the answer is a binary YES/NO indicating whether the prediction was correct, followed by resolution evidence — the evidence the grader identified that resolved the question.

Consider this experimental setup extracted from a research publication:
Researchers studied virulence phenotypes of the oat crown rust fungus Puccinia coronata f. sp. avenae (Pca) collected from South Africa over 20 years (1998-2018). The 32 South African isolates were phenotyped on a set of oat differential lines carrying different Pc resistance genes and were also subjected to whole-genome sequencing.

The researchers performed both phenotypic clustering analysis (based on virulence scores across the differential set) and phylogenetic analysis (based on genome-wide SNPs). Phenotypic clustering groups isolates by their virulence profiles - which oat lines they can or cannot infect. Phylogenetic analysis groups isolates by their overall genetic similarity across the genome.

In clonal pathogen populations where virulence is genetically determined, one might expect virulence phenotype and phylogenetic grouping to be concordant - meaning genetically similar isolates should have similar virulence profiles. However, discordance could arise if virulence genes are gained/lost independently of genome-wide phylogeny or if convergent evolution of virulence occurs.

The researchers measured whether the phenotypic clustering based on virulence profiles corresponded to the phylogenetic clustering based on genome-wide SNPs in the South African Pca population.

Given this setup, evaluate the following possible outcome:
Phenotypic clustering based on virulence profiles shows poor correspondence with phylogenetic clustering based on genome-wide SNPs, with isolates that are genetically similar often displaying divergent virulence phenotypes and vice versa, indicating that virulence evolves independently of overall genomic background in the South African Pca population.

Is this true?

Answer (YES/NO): NO